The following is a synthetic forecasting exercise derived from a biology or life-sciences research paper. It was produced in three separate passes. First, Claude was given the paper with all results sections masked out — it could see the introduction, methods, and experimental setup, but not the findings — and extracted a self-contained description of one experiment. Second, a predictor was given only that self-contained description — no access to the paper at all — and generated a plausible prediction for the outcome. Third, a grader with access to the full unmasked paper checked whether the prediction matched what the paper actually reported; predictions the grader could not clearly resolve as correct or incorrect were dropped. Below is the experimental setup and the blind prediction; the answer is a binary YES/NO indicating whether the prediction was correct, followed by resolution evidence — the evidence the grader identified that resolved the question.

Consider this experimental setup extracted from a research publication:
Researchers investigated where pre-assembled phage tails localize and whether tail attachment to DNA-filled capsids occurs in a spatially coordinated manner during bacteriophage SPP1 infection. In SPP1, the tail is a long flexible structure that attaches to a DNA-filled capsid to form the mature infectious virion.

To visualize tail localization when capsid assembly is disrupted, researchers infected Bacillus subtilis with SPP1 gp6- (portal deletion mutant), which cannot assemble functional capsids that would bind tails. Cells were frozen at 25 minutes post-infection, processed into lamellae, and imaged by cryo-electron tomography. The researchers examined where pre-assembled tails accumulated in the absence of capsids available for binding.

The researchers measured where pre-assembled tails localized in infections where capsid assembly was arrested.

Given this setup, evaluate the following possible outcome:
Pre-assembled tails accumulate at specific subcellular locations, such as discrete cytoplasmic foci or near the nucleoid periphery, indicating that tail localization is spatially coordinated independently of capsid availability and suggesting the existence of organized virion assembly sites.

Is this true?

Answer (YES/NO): YES